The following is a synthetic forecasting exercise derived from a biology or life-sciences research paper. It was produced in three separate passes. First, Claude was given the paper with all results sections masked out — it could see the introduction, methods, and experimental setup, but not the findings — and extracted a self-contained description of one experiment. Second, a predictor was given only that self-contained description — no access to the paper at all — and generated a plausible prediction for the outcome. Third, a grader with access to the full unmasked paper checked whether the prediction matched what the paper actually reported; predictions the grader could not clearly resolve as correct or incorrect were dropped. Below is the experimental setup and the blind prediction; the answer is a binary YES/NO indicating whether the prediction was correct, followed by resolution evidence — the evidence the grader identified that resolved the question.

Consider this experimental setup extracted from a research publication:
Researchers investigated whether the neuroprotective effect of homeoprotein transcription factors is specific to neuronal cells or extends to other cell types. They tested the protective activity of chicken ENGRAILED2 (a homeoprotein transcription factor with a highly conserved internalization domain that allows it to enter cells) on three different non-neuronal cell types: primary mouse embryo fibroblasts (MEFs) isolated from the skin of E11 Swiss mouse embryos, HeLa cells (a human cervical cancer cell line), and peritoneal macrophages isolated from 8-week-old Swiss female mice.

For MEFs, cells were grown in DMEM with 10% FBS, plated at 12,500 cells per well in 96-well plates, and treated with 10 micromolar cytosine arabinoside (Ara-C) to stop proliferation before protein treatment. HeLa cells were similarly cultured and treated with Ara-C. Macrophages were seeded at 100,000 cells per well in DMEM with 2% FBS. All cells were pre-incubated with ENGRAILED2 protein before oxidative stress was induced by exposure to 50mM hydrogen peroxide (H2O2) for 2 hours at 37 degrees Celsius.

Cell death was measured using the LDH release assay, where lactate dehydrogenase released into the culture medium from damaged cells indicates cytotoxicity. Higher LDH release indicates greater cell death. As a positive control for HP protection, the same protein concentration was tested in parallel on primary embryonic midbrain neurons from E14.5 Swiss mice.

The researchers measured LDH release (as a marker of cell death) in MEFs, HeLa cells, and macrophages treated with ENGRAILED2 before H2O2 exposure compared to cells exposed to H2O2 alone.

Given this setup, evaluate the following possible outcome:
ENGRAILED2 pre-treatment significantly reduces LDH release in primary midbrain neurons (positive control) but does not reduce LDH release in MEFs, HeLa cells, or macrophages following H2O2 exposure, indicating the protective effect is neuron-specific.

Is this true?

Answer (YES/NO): YES